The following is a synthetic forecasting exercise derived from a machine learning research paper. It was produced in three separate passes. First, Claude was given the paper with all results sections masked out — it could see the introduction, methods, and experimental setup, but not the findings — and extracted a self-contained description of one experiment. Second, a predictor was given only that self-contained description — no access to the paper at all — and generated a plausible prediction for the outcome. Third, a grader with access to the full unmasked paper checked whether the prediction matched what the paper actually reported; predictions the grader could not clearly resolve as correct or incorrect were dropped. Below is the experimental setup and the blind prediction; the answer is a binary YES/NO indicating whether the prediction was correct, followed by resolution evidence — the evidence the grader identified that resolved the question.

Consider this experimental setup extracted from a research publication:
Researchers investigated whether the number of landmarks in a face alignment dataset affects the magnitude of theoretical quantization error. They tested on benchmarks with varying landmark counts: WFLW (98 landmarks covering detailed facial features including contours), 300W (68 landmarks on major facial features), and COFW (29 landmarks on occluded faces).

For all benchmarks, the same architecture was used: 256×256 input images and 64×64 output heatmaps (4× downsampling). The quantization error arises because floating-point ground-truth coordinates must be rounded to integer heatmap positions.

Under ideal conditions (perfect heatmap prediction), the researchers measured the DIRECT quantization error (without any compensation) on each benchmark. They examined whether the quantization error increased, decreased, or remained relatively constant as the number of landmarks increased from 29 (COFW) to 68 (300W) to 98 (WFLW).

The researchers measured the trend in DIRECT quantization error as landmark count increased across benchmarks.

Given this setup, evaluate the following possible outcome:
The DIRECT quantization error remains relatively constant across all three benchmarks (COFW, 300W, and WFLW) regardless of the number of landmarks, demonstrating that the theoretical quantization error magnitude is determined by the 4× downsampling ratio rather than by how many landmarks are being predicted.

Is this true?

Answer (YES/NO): NO